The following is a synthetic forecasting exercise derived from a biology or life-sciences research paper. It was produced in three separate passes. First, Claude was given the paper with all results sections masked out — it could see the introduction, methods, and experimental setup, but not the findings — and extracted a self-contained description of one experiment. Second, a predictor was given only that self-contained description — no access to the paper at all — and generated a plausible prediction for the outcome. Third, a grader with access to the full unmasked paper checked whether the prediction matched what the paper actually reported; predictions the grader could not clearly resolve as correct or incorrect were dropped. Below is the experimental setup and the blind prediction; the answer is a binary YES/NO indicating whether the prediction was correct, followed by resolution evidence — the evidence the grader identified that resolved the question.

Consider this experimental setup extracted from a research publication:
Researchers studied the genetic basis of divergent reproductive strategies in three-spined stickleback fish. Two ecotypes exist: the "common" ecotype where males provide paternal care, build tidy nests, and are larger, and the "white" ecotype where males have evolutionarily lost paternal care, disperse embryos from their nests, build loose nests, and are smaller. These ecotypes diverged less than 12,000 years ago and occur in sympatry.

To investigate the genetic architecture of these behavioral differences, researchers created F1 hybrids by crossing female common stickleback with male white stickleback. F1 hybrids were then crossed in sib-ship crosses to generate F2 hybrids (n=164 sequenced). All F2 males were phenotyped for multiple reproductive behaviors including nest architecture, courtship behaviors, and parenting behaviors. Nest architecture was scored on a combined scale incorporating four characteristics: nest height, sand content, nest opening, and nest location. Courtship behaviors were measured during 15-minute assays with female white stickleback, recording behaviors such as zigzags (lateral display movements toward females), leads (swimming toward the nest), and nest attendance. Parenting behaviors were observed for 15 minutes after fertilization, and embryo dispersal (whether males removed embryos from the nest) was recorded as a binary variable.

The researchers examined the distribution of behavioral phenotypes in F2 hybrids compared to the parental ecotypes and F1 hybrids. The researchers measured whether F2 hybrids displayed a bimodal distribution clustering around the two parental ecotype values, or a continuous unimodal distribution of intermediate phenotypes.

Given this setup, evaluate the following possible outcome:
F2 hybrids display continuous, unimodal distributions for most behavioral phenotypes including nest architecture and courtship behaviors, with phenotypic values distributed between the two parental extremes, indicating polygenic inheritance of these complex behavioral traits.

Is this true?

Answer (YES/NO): YES